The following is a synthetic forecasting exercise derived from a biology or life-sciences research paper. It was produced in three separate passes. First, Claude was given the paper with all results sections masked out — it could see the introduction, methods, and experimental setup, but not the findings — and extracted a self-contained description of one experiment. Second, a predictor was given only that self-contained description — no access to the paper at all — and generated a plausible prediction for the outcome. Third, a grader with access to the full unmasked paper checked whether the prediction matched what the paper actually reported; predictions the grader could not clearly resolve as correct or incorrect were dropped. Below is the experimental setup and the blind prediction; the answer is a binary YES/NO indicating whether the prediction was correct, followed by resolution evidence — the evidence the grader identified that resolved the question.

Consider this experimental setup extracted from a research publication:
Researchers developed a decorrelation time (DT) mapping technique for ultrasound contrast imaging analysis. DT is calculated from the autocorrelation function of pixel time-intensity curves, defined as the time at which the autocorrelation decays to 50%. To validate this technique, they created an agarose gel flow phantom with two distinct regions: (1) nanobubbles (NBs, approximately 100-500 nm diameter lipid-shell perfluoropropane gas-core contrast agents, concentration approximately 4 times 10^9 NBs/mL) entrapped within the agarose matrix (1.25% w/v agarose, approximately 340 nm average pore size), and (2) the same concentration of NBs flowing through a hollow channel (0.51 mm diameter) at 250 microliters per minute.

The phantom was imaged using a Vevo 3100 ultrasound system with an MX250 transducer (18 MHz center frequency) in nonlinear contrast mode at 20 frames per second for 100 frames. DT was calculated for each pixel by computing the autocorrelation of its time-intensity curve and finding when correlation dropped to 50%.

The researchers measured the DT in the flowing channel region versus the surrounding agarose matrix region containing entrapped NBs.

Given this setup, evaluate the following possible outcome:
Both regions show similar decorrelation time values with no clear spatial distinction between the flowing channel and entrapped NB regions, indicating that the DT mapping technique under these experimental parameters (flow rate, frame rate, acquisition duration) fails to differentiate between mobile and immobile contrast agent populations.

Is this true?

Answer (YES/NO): NO